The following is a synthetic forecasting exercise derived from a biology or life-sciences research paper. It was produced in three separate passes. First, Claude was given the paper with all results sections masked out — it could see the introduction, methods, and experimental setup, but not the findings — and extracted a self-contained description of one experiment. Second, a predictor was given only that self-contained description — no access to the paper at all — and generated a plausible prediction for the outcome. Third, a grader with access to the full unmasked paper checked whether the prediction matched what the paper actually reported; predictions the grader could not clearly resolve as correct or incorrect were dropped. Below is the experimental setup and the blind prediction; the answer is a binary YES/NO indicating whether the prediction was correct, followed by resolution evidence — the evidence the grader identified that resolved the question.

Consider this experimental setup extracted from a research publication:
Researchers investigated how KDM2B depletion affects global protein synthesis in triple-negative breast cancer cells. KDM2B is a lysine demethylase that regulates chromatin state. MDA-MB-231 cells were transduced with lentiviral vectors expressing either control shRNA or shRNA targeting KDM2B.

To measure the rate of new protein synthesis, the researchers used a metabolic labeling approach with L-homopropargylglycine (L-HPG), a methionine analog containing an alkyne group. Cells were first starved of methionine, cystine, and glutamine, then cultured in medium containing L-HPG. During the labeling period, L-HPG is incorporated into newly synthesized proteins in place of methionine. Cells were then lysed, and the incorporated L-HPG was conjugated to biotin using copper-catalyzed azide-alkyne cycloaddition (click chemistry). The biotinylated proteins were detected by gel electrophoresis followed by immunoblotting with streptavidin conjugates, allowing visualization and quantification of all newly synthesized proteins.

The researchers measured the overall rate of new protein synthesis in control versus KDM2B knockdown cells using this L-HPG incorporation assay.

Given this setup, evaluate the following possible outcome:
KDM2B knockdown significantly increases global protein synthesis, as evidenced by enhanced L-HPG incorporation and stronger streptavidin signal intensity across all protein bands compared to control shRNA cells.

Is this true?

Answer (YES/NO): NO